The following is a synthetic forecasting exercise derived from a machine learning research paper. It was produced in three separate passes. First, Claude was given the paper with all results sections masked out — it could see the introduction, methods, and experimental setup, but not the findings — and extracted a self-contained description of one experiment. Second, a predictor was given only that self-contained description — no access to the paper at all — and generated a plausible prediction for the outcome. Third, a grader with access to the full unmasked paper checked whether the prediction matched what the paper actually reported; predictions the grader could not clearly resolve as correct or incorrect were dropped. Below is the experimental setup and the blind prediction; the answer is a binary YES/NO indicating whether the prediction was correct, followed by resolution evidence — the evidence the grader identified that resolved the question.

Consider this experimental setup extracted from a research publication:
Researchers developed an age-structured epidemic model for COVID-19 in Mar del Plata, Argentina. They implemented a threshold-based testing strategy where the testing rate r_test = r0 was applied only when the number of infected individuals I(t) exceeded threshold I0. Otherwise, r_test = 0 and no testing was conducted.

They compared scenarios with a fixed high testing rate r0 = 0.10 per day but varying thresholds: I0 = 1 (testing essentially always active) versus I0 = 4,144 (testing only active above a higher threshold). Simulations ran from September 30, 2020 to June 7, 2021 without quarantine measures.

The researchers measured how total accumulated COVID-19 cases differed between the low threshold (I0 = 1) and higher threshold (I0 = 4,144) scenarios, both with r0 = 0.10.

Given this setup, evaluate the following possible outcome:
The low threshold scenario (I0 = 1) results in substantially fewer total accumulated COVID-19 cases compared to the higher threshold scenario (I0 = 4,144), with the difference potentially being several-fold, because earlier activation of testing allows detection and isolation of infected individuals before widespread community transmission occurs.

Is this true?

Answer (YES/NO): NO